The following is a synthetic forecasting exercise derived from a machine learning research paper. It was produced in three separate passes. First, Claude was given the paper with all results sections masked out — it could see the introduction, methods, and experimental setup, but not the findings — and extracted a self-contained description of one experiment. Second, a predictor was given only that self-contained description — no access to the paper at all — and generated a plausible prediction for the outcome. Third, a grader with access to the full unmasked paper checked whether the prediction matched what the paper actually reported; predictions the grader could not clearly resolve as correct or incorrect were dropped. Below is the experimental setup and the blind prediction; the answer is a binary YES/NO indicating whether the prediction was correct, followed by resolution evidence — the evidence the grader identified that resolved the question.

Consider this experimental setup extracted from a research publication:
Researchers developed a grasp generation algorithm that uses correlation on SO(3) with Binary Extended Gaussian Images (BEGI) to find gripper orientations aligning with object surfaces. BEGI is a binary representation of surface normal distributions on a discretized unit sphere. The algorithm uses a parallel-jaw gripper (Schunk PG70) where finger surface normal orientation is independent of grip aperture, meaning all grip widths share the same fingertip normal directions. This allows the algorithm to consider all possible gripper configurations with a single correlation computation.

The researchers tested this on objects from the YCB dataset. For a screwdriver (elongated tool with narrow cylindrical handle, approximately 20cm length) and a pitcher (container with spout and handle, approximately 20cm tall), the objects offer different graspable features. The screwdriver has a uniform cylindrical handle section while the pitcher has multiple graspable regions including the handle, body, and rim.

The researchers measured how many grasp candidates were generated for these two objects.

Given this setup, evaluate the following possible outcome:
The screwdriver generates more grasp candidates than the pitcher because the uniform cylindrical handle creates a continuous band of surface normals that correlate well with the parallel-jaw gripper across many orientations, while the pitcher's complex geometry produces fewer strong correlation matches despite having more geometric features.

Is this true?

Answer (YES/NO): YES